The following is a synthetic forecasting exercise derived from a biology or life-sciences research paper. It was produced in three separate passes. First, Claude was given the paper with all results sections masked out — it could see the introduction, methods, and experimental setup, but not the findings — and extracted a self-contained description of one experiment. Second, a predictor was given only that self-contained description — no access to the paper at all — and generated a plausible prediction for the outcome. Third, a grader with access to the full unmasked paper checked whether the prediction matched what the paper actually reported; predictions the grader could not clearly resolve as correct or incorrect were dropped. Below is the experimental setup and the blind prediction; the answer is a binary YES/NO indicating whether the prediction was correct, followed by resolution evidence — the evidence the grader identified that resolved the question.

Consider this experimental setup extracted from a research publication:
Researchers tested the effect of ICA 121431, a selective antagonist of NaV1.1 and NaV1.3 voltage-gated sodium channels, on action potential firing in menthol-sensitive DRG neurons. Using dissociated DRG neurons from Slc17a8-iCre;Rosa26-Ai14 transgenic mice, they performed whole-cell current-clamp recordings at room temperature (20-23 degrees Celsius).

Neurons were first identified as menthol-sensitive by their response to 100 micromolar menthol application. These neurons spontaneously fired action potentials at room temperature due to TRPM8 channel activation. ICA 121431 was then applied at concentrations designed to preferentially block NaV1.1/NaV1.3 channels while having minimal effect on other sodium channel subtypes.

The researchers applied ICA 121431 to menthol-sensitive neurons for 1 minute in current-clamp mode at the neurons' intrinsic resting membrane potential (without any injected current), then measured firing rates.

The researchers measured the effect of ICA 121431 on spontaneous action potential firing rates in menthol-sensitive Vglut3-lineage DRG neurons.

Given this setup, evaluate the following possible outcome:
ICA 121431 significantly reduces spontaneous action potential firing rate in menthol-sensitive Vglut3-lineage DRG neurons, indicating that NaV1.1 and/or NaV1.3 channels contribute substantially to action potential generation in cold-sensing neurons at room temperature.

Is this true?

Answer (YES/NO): YES